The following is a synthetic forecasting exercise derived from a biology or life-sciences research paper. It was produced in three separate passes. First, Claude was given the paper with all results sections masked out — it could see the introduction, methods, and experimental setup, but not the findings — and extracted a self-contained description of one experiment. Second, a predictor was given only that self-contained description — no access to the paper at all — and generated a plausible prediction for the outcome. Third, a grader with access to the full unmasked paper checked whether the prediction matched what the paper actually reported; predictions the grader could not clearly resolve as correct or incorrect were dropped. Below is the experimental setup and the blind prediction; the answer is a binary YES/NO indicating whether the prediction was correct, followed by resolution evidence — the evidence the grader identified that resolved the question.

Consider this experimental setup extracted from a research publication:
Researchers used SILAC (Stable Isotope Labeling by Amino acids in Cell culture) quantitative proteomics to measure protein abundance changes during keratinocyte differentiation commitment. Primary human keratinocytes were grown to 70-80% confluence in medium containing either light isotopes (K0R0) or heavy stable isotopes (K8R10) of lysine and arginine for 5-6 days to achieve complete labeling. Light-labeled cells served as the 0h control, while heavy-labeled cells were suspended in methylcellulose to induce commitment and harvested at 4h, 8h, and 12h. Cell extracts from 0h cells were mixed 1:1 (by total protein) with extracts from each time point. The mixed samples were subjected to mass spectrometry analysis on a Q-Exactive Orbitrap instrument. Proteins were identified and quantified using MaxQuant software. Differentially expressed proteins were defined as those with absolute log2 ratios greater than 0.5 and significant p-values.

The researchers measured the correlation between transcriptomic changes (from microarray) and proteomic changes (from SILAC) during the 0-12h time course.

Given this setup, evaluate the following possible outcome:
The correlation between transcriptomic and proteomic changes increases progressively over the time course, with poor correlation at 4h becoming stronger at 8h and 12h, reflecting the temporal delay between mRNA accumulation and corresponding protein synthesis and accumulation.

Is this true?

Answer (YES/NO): YES